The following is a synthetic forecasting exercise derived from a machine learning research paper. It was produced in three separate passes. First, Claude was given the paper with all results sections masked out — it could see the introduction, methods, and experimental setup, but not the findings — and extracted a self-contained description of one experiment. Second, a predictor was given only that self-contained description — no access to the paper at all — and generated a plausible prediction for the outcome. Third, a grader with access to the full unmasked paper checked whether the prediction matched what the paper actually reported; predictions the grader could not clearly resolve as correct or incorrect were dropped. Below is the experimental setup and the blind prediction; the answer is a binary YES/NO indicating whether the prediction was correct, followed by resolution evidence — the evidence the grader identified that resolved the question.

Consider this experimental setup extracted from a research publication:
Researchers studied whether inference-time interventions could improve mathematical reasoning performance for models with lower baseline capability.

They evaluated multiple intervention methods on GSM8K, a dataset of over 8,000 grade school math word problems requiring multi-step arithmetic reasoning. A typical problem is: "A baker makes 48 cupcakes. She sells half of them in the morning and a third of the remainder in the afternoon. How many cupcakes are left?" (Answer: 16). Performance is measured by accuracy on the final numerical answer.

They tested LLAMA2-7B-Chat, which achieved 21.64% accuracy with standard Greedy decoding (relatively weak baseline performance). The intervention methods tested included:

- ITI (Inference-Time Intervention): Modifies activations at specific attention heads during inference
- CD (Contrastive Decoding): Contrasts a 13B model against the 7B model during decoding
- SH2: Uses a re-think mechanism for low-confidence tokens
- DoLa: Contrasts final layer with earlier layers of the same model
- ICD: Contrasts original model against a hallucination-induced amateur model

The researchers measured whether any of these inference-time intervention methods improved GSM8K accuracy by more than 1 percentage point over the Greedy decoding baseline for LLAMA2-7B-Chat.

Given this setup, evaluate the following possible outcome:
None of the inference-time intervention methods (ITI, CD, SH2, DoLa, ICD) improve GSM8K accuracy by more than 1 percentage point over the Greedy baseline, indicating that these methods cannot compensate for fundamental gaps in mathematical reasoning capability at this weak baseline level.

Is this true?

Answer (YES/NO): YES